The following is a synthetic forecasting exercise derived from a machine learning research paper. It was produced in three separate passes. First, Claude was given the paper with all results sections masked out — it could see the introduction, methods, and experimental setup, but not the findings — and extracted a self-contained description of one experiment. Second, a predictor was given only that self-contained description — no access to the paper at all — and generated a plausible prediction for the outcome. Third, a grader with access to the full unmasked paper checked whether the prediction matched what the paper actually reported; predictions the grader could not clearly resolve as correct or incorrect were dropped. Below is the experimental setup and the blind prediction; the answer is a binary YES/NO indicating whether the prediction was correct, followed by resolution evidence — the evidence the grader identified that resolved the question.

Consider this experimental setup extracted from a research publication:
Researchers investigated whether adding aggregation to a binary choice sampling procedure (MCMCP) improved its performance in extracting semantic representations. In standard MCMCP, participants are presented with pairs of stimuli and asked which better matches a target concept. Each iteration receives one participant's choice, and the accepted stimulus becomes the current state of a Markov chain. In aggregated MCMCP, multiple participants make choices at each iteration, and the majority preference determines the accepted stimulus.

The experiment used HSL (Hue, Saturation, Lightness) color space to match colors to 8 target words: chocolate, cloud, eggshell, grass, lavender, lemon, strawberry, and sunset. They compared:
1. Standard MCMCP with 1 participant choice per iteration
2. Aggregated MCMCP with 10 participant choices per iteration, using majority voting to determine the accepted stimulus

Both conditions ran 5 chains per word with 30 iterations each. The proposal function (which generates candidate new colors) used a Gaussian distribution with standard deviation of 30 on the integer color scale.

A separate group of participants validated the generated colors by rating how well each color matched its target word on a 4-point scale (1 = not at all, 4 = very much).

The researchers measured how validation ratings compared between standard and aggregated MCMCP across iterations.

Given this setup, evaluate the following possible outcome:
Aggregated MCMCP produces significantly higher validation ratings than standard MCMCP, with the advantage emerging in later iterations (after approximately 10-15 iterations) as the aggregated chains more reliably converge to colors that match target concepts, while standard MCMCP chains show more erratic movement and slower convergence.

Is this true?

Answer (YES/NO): NO